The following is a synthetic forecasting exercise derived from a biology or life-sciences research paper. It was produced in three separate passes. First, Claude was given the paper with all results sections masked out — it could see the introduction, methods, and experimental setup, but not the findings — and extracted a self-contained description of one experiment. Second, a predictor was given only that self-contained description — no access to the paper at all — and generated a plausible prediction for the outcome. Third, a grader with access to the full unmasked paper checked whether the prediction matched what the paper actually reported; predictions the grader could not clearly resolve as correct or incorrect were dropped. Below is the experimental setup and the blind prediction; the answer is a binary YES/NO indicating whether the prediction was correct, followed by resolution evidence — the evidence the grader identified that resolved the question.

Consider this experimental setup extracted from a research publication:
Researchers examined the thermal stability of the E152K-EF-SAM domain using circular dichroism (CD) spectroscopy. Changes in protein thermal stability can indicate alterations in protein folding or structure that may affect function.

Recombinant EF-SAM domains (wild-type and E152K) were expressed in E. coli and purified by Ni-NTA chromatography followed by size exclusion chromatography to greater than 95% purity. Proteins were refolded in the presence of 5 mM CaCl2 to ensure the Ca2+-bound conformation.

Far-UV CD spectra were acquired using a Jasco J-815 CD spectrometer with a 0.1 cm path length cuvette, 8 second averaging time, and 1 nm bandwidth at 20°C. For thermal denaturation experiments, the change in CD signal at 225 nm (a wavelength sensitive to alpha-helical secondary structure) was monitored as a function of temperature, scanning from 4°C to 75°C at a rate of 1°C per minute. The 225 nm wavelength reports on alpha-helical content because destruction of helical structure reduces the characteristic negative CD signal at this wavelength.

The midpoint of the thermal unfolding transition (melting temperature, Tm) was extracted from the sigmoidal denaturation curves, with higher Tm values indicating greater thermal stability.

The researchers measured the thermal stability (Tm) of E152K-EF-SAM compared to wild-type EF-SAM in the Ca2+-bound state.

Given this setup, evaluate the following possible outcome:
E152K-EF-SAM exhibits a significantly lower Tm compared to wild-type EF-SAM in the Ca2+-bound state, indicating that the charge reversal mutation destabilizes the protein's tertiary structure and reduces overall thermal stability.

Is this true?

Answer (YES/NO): YES